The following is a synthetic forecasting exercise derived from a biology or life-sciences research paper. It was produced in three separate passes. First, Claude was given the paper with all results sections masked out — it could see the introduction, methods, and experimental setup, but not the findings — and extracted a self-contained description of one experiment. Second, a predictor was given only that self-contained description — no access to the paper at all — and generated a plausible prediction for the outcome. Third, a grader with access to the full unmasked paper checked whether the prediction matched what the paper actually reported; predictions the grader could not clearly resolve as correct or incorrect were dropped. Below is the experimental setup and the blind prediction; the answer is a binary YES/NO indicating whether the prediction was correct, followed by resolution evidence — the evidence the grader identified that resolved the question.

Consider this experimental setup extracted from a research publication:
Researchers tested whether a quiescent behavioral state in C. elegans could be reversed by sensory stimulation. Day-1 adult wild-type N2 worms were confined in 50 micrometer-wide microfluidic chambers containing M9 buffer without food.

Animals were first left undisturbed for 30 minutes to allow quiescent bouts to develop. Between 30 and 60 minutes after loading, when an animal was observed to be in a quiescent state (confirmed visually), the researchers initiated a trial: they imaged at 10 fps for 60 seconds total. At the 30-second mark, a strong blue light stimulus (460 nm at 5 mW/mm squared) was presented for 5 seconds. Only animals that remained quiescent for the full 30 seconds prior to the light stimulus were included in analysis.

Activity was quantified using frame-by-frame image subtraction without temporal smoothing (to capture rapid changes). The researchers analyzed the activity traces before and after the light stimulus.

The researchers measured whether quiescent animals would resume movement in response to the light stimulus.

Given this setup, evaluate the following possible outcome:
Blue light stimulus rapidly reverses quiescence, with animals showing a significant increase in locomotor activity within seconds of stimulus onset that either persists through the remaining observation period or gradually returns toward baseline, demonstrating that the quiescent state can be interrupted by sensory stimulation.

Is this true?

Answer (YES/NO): YES